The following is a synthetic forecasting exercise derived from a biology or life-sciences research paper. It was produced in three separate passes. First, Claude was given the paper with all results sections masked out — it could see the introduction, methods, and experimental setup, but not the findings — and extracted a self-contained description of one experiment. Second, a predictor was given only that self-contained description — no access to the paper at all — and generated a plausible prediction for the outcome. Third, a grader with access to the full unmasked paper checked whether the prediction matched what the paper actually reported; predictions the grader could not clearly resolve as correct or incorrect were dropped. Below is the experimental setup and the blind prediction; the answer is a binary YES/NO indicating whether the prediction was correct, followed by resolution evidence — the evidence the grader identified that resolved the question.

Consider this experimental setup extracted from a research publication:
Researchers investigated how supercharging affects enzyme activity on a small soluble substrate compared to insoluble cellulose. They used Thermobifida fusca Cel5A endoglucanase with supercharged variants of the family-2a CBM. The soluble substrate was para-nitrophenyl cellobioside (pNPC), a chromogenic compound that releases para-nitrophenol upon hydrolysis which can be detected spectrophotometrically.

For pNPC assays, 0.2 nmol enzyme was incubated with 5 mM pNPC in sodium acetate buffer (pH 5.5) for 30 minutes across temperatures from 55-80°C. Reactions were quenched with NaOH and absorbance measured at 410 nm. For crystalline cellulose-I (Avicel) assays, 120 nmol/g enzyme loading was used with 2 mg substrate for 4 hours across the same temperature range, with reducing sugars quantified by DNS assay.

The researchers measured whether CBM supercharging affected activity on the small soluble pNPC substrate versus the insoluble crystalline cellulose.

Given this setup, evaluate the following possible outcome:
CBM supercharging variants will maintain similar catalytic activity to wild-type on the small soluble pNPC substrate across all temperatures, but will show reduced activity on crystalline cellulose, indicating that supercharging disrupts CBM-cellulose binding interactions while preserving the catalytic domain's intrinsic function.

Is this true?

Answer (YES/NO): NO